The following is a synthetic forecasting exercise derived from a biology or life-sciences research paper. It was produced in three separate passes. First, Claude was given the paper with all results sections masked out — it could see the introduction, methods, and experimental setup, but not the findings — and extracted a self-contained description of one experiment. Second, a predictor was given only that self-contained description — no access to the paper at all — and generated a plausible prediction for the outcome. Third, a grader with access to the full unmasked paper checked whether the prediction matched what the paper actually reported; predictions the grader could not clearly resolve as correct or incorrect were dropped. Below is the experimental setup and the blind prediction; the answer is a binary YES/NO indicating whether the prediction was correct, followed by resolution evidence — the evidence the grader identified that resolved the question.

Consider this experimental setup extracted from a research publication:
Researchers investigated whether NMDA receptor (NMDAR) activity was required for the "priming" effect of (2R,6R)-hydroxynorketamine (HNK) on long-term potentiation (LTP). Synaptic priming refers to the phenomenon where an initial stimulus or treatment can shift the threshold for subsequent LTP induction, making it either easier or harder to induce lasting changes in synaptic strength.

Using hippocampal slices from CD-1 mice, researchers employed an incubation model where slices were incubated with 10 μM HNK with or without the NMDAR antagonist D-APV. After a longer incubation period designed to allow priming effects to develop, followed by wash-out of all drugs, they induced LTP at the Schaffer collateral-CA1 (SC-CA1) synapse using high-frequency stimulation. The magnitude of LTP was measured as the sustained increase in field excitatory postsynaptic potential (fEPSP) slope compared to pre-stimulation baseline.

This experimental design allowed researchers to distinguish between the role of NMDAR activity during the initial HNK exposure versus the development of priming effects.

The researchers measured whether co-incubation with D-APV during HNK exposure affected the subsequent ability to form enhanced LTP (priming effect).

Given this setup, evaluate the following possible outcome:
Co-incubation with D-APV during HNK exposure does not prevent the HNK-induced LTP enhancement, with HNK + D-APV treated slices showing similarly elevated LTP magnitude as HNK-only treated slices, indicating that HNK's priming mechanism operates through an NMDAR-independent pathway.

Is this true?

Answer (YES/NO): NO